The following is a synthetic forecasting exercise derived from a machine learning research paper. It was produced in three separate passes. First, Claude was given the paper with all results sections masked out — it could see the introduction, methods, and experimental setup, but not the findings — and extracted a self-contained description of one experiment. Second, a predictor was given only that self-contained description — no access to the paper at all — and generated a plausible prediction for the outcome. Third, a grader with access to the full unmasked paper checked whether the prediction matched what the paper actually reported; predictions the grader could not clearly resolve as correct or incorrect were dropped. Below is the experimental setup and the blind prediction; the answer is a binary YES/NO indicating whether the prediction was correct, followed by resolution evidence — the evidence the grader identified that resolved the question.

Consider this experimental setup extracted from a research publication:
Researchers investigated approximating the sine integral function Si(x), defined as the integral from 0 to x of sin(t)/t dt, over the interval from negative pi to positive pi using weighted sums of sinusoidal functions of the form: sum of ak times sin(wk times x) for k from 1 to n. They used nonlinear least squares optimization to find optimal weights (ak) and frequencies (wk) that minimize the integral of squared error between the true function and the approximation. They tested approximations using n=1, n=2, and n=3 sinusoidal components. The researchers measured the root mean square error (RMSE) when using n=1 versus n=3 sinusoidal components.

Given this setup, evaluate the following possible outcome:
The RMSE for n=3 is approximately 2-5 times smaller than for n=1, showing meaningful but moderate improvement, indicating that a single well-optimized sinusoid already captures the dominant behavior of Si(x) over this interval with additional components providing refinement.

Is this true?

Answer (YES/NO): NO